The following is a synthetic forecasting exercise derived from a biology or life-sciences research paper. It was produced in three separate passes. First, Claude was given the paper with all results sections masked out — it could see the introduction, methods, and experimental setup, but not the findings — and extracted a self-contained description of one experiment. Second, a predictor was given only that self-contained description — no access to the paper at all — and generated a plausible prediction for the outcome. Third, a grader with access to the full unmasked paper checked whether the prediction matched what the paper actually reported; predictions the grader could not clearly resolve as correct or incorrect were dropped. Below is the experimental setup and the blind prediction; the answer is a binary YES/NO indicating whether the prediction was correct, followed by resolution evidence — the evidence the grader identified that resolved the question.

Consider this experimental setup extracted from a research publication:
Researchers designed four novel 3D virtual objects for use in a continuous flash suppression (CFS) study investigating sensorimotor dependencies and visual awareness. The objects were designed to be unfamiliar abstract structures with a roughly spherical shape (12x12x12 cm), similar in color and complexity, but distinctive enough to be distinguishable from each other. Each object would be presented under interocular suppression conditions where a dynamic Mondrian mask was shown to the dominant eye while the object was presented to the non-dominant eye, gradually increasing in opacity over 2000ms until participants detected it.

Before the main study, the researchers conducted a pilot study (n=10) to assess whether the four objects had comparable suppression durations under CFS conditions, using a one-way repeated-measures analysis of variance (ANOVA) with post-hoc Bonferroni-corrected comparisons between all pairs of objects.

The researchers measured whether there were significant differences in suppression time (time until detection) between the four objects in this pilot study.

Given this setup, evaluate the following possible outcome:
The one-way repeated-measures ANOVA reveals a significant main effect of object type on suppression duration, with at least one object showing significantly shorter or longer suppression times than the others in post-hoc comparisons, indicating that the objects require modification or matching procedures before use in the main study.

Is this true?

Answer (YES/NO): YES